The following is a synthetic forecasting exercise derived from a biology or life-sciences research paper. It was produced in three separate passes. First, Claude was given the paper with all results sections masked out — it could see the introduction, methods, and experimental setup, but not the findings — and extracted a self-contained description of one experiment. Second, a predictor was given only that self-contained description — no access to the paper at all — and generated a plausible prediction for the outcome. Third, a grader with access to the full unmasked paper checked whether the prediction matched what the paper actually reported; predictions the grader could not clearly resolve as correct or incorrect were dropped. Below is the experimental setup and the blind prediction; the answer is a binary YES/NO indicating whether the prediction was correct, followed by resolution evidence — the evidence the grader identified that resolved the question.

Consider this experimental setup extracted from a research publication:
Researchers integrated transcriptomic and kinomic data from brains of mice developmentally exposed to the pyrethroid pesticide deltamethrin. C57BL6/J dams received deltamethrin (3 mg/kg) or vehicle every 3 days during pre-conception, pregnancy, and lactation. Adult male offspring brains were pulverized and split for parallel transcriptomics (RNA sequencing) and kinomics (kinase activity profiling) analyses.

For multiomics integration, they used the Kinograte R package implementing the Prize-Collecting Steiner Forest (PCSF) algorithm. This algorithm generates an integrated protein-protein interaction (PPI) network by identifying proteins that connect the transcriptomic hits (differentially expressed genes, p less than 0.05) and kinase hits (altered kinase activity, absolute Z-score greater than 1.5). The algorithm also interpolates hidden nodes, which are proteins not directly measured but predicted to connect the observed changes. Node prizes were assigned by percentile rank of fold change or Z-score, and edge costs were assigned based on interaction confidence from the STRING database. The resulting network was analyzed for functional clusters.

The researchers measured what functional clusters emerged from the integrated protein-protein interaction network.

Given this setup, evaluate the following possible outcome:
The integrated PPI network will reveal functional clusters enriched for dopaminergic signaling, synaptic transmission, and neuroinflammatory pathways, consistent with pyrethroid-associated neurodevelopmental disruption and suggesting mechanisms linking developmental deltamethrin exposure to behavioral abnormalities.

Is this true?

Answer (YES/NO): NO